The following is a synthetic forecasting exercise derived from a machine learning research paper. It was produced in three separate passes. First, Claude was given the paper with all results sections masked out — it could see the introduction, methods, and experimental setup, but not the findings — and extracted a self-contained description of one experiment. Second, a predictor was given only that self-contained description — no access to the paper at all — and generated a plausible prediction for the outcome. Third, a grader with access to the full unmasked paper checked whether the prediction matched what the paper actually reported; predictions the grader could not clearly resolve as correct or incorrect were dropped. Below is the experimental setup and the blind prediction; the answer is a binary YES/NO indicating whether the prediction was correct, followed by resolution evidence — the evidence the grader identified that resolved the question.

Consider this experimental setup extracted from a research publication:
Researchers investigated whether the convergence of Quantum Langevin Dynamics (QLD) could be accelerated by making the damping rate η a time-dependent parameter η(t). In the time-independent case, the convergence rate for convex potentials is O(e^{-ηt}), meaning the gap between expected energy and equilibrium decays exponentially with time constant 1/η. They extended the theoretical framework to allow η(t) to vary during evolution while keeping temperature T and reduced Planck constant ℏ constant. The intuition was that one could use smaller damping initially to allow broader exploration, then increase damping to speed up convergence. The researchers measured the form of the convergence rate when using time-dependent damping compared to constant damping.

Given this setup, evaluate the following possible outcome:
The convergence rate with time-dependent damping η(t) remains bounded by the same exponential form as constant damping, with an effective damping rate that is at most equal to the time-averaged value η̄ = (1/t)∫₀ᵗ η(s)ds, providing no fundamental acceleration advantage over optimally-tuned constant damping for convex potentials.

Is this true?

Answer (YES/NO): NO